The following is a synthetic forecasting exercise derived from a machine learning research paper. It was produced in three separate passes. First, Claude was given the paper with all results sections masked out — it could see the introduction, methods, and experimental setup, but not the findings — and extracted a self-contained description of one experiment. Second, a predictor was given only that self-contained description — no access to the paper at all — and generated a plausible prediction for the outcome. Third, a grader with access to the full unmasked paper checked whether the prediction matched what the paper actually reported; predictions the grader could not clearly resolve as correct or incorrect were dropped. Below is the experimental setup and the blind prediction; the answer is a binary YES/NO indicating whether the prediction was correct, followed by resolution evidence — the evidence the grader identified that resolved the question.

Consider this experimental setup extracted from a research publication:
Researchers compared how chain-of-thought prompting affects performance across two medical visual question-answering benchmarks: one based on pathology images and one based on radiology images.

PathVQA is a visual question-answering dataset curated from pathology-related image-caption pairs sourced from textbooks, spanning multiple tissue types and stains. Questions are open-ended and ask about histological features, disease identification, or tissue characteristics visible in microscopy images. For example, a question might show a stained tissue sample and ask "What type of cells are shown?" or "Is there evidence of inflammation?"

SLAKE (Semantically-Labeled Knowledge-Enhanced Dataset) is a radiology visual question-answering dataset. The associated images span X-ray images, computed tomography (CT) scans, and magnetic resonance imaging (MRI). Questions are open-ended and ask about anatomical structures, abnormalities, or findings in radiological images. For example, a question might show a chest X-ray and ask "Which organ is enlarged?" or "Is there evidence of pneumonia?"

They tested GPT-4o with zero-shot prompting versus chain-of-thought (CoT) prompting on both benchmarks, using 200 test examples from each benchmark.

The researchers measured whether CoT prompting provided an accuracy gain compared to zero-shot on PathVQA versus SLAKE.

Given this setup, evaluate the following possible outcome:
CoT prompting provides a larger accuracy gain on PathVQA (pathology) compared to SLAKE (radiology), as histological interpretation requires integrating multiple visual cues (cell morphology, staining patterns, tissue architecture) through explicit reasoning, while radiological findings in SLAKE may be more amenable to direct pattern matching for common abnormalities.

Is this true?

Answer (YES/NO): NO